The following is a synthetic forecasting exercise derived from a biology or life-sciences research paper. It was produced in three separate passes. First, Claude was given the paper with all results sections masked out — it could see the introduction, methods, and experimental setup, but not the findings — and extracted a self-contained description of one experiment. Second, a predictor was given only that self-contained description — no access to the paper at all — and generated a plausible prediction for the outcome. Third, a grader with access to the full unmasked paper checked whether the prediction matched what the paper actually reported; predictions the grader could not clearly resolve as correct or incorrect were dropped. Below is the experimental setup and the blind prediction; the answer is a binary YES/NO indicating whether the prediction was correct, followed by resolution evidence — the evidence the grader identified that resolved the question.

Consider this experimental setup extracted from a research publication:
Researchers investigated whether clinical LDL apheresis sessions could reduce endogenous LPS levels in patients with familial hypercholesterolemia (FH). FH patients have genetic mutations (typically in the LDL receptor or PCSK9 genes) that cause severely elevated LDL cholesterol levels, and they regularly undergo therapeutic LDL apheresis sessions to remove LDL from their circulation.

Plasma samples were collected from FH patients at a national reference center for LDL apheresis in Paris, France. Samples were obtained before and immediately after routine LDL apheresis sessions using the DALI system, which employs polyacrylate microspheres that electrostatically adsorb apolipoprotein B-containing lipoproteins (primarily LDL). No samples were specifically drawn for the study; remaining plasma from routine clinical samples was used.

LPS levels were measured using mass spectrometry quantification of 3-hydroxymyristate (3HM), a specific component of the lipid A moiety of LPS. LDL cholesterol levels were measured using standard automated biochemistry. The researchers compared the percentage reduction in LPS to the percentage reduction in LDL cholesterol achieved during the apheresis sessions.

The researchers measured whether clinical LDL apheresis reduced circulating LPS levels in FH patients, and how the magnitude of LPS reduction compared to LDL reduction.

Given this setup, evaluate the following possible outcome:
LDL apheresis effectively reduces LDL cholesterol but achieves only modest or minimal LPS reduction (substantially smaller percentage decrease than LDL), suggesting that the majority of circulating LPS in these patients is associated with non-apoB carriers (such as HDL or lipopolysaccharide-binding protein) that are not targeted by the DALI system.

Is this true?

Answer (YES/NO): YES